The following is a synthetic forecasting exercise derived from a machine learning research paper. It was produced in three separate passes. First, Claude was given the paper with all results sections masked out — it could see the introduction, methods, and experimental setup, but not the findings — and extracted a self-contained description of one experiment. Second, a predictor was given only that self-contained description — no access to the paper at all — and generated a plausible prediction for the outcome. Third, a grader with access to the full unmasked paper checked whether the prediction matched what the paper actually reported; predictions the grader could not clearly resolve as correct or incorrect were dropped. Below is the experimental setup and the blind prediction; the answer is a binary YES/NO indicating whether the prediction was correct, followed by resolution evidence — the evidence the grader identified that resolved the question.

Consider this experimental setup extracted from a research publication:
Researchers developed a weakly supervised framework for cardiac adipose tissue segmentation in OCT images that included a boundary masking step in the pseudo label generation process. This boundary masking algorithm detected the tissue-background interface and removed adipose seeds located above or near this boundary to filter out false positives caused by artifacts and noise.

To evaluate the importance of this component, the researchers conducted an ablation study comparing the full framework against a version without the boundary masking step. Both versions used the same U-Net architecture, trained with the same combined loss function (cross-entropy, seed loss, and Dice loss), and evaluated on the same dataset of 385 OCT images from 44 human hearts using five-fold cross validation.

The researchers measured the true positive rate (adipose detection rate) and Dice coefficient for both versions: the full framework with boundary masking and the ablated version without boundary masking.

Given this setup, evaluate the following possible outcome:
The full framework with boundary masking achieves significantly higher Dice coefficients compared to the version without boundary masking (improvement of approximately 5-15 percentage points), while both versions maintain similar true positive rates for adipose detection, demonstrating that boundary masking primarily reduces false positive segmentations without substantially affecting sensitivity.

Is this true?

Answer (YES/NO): NO